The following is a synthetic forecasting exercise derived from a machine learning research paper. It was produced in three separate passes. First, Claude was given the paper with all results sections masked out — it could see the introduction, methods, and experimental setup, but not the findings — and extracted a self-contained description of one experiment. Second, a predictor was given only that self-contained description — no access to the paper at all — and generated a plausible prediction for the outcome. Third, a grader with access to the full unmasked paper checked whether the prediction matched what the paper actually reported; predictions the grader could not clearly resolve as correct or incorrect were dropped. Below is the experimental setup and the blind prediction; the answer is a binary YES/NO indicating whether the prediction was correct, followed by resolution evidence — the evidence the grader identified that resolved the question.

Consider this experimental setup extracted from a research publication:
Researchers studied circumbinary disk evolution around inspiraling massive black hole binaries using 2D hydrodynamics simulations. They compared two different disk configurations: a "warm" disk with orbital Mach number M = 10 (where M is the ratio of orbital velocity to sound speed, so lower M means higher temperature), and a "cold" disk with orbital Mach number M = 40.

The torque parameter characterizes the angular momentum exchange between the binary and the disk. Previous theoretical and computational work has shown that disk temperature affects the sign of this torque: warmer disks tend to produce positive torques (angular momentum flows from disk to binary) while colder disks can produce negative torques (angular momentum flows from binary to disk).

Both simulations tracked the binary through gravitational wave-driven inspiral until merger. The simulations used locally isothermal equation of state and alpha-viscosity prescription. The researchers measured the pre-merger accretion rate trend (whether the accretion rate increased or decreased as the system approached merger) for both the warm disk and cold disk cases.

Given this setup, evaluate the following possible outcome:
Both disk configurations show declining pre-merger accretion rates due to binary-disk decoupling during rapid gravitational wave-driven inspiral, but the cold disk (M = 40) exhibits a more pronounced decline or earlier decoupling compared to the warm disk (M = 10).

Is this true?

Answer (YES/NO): NO